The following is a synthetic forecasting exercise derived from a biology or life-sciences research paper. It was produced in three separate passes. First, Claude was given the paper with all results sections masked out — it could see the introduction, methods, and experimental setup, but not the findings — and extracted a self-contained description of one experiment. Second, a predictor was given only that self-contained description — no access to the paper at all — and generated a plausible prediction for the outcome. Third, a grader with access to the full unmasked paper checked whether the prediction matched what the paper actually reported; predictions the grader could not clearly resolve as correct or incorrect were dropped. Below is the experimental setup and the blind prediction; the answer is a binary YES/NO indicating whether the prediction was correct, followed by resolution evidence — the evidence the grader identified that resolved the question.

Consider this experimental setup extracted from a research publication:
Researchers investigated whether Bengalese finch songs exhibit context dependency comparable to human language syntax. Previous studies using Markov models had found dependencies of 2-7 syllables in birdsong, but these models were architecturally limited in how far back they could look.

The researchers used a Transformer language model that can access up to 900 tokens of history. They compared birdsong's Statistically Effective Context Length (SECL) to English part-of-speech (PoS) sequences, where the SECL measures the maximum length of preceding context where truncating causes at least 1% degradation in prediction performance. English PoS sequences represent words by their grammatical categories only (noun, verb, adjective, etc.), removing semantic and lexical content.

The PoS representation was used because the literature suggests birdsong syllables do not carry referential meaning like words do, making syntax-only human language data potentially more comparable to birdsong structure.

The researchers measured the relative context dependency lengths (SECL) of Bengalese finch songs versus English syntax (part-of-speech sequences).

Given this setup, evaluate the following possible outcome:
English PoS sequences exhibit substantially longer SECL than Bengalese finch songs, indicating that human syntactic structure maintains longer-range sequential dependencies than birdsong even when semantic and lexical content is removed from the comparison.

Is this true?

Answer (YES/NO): NO